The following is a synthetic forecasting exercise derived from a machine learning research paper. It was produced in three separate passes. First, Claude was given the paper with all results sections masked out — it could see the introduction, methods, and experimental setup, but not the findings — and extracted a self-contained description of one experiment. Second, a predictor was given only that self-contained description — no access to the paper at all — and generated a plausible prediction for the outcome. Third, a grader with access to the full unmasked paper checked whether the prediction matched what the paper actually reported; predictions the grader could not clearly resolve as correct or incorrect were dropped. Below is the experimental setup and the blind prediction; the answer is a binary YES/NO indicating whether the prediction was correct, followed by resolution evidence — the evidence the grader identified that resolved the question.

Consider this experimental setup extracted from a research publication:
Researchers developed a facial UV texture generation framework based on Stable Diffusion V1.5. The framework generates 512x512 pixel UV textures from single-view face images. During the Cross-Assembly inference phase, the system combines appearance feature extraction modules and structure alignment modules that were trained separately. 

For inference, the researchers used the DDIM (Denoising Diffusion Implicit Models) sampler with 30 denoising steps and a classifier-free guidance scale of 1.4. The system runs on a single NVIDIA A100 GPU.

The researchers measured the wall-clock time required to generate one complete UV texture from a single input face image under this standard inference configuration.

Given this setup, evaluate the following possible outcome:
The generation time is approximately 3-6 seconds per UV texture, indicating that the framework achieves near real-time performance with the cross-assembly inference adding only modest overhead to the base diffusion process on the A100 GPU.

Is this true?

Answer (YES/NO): YES